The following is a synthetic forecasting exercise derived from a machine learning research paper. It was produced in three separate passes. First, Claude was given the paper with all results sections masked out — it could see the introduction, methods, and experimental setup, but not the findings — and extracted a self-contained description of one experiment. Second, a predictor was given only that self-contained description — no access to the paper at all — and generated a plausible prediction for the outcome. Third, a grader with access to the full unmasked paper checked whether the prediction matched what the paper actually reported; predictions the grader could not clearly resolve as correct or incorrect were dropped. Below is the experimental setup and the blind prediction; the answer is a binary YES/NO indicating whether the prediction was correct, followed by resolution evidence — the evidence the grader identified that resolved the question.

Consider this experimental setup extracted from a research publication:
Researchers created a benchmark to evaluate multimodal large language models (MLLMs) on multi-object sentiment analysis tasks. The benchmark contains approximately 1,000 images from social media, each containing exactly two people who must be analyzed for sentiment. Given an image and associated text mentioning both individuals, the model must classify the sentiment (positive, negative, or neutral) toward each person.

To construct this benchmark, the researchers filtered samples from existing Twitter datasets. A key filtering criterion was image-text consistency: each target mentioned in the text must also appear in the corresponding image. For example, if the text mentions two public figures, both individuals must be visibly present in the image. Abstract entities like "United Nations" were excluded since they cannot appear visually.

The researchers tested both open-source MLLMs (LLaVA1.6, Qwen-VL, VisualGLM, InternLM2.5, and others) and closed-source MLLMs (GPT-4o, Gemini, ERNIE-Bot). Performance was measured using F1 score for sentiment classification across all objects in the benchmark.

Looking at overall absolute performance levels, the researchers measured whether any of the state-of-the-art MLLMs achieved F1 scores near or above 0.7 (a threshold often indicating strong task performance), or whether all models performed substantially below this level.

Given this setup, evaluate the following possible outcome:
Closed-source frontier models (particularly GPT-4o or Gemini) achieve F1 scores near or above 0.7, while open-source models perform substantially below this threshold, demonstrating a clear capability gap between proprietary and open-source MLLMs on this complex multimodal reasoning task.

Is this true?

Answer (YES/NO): NO